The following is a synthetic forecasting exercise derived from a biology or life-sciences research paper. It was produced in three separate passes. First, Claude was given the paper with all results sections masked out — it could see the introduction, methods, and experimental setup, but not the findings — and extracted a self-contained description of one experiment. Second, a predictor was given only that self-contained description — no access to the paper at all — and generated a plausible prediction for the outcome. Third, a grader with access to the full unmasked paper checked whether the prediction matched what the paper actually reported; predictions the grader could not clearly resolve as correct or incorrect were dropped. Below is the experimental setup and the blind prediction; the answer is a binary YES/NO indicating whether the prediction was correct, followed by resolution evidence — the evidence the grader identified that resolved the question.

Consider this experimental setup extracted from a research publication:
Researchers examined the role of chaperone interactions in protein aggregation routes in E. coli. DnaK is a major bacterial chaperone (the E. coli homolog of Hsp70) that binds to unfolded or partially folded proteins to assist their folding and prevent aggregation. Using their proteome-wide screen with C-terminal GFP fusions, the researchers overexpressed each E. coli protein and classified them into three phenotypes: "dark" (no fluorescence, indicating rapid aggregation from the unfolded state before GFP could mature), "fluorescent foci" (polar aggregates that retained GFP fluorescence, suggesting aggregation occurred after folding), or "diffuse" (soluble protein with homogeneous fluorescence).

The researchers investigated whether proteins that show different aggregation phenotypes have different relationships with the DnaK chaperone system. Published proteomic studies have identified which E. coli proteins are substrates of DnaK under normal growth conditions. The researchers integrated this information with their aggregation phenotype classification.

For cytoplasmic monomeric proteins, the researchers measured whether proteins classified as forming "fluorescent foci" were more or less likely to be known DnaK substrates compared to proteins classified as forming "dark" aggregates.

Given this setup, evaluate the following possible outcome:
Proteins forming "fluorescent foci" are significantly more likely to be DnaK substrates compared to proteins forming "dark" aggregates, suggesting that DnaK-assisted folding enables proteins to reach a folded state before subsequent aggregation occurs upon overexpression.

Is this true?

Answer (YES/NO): YES